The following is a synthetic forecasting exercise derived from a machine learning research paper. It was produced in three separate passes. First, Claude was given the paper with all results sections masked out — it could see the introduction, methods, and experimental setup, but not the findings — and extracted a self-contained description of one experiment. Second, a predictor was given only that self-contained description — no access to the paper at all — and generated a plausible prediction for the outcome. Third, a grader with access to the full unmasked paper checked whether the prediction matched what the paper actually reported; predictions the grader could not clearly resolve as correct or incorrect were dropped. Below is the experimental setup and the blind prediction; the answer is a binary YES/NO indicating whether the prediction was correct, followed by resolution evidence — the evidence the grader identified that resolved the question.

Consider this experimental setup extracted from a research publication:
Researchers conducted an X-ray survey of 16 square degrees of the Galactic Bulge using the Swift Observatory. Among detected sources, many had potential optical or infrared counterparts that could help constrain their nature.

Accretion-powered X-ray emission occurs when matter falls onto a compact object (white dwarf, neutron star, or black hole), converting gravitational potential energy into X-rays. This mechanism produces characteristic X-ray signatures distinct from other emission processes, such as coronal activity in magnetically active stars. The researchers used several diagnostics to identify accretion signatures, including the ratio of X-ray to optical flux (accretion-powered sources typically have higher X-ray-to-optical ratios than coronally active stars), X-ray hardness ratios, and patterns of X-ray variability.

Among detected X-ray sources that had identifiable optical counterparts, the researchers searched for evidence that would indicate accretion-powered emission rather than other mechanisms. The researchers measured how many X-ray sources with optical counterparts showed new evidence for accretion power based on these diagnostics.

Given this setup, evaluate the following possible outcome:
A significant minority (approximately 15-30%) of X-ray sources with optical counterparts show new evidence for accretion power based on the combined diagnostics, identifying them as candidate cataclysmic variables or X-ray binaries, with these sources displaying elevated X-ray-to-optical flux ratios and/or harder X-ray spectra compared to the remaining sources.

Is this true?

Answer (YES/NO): NO